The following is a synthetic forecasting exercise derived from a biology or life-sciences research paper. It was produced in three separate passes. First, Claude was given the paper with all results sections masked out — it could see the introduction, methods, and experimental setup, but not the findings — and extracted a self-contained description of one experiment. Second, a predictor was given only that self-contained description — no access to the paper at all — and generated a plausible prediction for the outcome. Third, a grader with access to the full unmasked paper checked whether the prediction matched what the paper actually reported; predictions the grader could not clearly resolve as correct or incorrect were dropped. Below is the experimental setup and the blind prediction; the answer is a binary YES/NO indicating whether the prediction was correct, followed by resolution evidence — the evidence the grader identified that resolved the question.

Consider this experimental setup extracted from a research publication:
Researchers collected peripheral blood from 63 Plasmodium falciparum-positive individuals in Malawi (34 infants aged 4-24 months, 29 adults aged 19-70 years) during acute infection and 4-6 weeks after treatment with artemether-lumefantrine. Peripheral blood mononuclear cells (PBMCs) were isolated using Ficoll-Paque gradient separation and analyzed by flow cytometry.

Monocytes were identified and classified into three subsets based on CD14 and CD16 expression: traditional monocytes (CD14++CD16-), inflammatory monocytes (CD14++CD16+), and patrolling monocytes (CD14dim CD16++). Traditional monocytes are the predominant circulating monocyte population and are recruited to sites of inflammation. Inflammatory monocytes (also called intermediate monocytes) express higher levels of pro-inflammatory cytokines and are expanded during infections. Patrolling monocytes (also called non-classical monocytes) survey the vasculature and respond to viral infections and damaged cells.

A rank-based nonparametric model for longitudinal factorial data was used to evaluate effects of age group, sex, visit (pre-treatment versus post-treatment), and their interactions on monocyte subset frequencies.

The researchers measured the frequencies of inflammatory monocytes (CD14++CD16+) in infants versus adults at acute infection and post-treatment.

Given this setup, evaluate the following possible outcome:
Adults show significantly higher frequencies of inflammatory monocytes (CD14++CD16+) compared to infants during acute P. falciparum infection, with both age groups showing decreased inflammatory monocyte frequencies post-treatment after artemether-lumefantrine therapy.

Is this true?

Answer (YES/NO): NO